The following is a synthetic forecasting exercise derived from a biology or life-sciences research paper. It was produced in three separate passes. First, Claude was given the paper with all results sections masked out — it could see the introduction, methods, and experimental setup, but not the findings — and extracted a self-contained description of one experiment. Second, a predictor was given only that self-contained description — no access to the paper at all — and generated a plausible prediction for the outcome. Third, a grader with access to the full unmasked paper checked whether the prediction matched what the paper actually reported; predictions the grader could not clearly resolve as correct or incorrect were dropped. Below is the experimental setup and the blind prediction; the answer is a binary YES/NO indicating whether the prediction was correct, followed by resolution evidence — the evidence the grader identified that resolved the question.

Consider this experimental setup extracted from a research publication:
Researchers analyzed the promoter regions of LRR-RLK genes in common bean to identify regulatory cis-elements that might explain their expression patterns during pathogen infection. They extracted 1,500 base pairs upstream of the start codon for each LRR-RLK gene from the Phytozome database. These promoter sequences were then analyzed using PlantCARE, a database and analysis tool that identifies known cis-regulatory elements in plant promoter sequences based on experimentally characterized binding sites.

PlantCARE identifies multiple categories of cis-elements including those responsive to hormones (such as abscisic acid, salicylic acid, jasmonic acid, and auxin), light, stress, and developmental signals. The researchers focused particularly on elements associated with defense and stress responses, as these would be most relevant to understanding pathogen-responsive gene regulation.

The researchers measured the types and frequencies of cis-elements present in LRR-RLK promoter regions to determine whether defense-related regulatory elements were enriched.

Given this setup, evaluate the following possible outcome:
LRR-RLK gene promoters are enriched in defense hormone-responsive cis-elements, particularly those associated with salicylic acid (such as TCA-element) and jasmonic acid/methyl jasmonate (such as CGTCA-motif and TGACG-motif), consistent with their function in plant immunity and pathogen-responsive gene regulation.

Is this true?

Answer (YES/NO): NO